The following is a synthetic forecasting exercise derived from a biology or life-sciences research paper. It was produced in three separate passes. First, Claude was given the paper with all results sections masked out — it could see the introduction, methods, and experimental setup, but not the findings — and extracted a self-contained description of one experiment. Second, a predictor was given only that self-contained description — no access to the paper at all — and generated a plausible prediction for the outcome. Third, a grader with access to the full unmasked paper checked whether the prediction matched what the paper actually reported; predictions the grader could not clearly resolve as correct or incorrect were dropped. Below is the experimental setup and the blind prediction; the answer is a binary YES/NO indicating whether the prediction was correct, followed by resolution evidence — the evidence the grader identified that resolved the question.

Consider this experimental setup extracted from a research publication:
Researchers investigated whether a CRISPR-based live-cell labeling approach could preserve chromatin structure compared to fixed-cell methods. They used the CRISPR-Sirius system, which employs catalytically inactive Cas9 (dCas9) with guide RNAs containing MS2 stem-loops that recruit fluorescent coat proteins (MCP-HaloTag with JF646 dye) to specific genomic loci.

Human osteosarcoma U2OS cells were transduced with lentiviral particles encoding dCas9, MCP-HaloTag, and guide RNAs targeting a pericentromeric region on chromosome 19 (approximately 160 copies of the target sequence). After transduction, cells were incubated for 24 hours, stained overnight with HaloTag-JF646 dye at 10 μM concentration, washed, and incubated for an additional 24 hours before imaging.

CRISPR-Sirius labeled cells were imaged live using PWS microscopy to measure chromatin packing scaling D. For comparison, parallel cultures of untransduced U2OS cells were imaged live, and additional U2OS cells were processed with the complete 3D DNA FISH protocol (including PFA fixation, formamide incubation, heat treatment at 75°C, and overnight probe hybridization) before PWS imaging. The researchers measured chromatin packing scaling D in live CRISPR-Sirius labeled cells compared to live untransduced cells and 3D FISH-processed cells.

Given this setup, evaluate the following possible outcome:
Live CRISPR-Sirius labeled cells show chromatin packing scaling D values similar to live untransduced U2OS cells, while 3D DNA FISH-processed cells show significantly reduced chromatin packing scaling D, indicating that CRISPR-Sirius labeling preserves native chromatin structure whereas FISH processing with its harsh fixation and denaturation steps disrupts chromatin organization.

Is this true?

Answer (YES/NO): YES